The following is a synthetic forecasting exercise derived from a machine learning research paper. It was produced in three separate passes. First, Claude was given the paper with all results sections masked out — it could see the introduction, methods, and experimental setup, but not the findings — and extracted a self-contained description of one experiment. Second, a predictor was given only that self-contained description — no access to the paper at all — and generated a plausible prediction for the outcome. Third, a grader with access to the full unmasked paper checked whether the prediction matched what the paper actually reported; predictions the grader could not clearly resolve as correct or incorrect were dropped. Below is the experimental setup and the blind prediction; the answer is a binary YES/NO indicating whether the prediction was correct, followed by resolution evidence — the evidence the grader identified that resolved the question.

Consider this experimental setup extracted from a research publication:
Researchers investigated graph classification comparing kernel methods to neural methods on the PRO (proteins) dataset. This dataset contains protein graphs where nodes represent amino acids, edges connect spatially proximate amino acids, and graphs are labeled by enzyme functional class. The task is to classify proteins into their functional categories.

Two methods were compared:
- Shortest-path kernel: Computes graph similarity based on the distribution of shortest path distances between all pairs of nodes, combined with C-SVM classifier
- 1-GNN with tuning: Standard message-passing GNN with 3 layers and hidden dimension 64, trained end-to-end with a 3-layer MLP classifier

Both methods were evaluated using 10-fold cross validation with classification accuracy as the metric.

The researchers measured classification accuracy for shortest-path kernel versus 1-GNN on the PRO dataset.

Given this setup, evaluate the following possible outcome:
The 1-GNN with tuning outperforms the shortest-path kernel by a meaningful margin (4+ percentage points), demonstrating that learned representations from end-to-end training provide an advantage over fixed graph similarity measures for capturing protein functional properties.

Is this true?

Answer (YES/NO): NO